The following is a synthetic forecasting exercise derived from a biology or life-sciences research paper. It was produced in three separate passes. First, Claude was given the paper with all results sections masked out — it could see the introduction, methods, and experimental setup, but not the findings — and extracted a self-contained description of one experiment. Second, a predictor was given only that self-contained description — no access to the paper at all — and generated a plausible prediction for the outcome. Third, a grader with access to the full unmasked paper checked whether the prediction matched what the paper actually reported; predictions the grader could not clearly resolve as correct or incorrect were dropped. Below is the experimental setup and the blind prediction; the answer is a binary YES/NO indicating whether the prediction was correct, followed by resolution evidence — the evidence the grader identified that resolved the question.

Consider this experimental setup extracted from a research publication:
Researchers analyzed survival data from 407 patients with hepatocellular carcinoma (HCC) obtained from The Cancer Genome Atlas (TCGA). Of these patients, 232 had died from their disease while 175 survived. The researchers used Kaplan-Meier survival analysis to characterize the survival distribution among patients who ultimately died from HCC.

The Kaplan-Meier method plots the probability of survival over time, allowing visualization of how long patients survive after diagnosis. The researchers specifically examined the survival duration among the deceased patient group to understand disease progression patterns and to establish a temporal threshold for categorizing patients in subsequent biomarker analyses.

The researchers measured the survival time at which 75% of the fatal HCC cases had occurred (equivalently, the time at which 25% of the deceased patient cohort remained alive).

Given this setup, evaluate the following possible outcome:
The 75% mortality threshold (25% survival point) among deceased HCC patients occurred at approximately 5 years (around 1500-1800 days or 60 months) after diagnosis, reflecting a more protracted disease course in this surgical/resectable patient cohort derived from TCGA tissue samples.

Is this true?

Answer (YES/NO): NO